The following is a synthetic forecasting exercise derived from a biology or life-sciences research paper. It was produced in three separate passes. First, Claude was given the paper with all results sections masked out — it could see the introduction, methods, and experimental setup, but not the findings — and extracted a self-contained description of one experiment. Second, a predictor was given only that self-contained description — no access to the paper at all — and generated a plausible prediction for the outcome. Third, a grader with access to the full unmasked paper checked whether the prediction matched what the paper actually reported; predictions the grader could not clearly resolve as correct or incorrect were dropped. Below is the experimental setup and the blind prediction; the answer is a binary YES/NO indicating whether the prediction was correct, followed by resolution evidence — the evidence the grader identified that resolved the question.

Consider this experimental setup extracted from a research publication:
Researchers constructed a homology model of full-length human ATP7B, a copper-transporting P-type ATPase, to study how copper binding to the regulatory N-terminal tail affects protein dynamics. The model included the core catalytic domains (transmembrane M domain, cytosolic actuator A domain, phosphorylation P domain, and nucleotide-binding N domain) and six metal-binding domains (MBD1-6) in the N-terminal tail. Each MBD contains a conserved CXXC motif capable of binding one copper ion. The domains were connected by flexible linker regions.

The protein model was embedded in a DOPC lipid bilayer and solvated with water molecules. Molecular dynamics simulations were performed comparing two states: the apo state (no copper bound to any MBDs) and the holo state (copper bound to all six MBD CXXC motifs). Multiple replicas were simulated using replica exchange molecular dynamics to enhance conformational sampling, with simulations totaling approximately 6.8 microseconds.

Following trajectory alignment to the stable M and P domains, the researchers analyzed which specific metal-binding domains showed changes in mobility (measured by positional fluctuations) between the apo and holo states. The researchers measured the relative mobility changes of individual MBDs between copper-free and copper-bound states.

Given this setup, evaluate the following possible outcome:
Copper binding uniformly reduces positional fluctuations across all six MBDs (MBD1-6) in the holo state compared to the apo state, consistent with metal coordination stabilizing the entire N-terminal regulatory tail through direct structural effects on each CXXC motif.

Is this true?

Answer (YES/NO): NO